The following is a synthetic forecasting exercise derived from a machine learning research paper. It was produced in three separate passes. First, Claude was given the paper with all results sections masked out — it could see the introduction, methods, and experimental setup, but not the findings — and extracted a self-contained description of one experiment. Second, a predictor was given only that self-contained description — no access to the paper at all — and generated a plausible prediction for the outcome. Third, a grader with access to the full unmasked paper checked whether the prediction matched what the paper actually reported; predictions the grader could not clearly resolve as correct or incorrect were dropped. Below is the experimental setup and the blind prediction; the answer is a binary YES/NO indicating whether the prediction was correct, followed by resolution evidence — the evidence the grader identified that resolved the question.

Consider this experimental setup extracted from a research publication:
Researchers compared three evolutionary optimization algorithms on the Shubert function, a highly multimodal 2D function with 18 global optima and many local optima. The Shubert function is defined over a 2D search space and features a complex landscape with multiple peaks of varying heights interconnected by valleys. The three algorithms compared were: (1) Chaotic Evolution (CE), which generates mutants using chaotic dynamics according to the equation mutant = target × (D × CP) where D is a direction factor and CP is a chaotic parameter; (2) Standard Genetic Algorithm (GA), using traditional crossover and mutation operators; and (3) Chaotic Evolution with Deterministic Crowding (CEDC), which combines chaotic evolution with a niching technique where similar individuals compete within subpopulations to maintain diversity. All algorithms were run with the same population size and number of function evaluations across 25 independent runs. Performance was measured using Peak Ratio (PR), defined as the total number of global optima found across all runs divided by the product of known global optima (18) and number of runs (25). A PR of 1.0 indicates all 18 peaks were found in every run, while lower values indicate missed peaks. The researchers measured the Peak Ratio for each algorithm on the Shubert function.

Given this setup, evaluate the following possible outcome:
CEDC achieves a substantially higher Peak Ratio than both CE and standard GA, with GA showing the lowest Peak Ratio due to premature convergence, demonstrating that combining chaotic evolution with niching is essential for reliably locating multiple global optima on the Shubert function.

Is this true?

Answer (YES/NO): NO